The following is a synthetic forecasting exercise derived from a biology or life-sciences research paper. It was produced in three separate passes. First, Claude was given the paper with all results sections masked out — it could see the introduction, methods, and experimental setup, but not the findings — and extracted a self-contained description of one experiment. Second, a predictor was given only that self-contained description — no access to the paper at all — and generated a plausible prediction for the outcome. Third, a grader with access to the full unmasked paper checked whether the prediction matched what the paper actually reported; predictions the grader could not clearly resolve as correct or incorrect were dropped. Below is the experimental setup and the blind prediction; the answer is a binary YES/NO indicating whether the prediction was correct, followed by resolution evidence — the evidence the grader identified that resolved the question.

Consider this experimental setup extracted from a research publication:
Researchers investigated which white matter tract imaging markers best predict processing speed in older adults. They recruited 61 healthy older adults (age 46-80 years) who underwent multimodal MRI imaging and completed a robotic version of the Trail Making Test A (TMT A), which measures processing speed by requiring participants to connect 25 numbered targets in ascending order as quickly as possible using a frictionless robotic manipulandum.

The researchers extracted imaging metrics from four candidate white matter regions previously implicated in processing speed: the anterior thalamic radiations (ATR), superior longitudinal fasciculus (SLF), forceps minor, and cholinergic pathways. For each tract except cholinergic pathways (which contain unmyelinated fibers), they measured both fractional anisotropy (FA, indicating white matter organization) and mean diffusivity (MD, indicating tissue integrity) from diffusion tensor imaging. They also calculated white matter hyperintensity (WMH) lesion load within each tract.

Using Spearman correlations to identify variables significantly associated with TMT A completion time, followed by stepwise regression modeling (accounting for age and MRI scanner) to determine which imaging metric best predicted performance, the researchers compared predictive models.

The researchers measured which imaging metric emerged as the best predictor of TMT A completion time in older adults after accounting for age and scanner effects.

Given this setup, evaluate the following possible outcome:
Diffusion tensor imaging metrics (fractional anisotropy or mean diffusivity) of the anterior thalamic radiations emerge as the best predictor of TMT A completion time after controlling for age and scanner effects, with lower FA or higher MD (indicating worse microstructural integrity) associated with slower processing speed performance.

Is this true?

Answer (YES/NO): YES